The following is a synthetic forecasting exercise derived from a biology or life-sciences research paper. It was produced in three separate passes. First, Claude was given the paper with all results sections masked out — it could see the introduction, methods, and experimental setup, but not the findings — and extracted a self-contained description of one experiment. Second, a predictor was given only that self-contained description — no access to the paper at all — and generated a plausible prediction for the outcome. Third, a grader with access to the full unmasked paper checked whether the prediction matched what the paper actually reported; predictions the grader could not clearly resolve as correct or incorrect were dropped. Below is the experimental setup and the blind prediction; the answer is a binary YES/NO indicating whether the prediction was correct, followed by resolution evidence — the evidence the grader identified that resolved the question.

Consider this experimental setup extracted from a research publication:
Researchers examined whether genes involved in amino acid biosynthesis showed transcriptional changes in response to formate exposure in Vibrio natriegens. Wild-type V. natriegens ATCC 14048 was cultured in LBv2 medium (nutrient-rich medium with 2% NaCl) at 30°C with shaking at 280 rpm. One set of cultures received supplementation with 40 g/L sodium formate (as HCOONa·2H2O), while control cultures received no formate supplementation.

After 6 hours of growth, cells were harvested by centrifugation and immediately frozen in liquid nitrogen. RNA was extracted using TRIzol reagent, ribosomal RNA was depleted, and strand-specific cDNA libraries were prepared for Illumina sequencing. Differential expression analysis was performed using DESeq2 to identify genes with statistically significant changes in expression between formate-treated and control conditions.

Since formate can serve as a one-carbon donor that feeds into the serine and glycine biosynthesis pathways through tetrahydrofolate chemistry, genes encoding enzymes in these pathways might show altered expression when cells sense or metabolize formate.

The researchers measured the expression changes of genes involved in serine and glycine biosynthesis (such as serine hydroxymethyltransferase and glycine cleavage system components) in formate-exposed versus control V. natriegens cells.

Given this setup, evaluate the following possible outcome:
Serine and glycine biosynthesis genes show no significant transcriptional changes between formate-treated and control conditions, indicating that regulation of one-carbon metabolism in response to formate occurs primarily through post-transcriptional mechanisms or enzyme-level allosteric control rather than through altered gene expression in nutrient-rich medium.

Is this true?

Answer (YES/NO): NO